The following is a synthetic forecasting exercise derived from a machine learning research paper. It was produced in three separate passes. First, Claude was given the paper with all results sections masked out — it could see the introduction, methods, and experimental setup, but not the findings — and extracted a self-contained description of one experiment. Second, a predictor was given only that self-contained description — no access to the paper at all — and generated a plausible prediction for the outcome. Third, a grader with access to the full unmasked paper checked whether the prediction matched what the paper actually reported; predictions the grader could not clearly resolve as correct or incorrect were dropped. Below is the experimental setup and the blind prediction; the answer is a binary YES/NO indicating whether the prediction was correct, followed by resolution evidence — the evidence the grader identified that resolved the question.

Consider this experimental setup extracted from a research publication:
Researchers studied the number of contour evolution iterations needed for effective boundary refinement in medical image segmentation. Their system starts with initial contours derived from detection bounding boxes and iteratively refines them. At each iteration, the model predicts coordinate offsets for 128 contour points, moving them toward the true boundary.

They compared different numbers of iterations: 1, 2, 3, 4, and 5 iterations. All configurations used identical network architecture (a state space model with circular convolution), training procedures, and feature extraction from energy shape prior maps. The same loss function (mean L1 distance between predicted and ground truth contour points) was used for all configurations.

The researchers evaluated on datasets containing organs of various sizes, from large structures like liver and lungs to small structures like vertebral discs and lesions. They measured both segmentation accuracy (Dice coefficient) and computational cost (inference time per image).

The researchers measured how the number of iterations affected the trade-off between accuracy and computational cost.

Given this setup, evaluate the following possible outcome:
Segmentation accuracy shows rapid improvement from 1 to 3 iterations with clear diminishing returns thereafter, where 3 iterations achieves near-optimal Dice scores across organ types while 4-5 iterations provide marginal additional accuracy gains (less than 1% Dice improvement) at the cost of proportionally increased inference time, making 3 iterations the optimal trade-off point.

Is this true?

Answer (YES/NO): NO